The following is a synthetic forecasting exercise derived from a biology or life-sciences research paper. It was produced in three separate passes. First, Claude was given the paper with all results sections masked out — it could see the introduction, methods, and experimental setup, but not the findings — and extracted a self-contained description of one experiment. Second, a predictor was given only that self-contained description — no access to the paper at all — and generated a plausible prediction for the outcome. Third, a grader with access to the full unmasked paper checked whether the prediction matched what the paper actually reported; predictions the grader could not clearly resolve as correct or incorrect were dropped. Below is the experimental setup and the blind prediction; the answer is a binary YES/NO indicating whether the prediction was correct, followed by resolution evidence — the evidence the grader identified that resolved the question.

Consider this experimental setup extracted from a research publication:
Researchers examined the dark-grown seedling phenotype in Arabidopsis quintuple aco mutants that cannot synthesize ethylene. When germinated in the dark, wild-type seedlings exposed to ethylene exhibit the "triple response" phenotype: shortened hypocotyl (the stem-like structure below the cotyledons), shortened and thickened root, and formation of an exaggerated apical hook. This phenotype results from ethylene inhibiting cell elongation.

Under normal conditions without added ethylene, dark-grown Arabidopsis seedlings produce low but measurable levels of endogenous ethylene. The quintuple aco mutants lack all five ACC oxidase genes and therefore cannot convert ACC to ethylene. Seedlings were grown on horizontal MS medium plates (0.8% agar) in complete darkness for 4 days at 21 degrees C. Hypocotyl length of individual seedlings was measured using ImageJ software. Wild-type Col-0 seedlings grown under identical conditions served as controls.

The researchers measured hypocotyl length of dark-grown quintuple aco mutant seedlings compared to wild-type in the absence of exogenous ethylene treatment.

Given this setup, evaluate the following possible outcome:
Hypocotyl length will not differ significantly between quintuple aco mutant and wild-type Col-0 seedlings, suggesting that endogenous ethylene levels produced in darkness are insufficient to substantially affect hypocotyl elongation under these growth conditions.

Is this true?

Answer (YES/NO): YES